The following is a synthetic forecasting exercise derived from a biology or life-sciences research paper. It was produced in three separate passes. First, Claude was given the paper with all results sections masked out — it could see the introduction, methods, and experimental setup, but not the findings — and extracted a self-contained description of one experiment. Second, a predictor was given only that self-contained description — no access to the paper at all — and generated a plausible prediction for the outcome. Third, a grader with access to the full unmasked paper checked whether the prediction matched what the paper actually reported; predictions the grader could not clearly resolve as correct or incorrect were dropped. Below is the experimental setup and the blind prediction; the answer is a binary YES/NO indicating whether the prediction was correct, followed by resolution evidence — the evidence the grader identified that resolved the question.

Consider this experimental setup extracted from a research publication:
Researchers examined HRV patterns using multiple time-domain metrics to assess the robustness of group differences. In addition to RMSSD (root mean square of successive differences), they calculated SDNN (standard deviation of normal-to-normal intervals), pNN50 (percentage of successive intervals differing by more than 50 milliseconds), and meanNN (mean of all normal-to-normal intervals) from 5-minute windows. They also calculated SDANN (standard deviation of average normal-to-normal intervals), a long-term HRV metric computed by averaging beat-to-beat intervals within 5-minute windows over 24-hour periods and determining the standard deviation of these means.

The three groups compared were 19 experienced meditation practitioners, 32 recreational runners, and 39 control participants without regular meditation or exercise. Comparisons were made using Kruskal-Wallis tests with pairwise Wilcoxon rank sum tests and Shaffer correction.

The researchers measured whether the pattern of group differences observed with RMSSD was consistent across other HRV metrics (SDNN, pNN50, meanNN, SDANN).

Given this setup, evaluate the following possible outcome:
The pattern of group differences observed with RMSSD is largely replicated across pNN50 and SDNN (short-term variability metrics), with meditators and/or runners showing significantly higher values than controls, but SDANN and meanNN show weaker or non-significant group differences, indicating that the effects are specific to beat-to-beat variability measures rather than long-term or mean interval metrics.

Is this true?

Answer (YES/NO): NO